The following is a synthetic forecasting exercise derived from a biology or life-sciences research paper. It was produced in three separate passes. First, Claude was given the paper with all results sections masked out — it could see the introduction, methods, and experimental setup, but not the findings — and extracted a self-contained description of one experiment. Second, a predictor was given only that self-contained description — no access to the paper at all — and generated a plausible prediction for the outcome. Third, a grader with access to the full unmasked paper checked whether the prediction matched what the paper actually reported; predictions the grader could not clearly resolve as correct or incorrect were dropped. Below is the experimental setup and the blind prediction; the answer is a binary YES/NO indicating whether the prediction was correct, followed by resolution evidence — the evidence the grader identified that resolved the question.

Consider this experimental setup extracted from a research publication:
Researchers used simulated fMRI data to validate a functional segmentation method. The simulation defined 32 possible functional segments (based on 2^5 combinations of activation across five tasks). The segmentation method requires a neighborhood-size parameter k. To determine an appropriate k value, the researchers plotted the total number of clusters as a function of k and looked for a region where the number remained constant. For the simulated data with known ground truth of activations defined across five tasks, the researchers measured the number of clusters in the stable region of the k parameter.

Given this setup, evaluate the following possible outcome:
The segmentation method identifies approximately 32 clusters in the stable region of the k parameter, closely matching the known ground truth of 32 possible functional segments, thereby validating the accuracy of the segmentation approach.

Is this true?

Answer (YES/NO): NO